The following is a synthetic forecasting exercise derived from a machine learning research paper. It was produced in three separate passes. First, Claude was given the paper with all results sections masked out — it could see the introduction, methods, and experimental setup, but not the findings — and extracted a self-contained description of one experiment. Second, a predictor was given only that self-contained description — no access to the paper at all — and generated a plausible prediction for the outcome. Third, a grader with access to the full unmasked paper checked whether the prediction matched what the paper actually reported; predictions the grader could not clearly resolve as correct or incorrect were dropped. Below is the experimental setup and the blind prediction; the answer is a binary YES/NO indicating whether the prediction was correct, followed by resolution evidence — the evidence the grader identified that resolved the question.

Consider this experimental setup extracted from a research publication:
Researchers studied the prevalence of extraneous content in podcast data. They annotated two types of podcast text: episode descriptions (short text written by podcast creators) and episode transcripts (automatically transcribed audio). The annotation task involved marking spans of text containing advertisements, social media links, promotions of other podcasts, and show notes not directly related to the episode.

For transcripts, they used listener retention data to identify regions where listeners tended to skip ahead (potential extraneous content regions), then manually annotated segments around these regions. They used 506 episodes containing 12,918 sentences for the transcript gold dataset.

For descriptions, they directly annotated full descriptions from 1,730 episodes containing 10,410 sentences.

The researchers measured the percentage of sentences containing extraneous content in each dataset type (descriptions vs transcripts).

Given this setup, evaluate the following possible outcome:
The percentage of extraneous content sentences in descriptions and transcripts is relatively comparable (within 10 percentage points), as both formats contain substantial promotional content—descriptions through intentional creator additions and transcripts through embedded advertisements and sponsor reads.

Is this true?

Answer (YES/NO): NO